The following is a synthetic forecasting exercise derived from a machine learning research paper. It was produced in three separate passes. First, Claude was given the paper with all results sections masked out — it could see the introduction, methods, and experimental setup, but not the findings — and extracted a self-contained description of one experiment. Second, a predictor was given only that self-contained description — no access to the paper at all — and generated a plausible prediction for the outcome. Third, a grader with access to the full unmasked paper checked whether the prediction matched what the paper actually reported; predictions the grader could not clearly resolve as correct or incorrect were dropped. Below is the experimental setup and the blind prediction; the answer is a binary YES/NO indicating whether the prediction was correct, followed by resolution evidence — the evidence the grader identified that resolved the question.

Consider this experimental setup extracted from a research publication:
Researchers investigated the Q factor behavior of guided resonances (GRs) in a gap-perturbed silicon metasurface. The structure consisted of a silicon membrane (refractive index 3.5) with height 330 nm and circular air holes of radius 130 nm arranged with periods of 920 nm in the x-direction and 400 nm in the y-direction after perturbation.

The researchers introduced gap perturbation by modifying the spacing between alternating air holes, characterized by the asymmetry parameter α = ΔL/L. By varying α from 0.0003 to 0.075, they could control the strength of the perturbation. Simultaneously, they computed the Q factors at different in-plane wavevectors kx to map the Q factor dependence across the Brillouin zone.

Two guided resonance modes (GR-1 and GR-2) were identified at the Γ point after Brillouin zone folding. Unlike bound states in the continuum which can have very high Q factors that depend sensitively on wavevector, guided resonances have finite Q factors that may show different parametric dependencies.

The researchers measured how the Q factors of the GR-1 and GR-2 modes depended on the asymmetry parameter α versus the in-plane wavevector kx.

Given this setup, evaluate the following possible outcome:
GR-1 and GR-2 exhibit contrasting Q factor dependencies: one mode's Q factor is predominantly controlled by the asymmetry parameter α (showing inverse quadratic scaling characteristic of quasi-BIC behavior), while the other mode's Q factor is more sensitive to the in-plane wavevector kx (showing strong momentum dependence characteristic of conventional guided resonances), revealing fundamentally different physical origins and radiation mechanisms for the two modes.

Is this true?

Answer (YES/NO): NO